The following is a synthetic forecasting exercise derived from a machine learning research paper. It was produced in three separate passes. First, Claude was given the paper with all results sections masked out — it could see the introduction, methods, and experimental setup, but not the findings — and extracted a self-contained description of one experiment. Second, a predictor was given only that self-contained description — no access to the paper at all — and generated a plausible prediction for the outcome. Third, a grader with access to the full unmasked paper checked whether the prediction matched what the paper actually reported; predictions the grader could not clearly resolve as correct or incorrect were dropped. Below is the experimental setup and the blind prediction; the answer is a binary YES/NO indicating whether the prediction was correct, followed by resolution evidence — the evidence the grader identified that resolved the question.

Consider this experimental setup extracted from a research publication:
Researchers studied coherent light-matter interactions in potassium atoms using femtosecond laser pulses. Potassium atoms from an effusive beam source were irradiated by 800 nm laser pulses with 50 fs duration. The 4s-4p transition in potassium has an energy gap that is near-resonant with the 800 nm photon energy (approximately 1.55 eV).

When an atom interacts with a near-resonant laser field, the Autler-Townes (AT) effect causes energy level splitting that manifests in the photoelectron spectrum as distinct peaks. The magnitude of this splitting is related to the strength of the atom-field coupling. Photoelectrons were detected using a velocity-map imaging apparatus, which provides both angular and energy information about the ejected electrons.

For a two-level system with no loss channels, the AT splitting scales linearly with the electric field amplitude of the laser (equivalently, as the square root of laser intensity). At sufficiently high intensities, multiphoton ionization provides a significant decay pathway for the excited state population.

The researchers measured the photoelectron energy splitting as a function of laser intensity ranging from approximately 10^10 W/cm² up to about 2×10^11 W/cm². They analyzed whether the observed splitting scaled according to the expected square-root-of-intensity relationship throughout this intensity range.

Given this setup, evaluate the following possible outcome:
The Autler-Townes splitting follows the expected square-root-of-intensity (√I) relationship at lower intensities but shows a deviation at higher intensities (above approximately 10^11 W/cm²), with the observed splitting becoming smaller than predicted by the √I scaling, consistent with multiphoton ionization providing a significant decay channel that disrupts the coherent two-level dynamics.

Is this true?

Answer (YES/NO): YES